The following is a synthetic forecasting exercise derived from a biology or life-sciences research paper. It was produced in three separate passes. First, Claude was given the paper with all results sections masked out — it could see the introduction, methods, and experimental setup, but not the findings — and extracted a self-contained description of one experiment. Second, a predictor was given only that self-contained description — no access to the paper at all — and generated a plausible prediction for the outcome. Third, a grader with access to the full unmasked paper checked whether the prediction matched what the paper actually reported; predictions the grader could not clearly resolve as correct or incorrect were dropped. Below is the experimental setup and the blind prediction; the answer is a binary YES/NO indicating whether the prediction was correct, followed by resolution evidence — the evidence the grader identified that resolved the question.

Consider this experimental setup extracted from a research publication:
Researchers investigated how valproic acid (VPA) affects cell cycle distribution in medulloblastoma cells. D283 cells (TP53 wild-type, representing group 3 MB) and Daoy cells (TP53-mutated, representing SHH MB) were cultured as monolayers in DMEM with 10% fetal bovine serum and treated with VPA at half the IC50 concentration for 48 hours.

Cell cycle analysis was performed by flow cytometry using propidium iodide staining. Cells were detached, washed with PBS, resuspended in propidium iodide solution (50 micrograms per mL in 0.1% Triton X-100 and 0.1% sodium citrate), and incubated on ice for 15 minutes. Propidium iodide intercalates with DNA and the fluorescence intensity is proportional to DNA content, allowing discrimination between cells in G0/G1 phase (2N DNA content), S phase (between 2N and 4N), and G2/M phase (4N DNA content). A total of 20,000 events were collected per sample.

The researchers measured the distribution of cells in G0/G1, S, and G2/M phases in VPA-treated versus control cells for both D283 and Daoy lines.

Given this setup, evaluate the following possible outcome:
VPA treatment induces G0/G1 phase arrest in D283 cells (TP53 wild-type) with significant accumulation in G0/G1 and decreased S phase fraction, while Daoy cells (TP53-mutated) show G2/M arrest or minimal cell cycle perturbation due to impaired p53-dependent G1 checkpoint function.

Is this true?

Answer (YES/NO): NO